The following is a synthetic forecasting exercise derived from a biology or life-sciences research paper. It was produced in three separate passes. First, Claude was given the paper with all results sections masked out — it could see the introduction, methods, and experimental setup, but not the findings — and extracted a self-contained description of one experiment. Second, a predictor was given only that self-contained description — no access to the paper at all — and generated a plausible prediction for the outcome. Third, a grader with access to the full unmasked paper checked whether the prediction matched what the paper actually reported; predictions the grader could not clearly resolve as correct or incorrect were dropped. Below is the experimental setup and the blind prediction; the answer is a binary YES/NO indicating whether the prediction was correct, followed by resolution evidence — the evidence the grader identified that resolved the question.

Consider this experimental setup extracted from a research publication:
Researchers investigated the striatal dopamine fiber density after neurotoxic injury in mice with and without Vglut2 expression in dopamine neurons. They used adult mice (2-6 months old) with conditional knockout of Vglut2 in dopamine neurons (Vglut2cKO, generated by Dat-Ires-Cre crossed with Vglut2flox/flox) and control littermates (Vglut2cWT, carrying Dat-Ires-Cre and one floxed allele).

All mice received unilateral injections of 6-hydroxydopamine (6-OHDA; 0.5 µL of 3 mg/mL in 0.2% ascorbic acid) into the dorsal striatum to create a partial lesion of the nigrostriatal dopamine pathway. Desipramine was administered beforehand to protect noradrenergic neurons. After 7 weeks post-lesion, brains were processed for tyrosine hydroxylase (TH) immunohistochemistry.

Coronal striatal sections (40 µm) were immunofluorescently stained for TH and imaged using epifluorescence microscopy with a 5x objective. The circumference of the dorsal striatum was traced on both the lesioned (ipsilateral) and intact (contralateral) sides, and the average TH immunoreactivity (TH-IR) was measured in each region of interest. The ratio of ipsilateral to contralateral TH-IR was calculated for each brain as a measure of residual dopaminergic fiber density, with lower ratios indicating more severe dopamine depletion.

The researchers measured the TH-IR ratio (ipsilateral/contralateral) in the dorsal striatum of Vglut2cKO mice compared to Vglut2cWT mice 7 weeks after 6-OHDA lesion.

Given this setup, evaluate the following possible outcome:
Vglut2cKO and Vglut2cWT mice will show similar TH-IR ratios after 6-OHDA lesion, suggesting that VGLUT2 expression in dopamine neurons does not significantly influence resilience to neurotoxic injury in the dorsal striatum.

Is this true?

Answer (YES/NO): NO